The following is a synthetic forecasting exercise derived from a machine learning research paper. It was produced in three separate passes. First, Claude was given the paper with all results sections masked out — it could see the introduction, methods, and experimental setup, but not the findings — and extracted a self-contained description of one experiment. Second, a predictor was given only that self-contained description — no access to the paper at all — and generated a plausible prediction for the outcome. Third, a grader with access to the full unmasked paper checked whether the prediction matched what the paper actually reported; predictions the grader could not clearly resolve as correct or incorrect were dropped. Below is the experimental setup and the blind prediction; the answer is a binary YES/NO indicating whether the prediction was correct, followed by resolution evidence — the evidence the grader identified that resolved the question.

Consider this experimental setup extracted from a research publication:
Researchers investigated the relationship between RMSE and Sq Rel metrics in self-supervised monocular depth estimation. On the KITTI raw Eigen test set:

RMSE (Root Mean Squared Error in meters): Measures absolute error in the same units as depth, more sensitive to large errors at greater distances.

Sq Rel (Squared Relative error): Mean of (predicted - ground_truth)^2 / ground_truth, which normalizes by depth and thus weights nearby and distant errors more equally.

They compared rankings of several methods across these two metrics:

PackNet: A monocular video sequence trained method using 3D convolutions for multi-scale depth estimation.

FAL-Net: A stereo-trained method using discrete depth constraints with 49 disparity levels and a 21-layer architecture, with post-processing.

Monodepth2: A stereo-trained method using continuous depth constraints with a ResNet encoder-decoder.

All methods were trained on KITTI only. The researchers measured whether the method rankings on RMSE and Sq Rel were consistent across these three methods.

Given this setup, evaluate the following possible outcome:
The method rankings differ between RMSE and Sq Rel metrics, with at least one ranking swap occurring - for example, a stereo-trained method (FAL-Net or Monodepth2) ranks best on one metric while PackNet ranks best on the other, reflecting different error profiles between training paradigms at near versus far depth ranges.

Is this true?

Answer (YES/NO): NO